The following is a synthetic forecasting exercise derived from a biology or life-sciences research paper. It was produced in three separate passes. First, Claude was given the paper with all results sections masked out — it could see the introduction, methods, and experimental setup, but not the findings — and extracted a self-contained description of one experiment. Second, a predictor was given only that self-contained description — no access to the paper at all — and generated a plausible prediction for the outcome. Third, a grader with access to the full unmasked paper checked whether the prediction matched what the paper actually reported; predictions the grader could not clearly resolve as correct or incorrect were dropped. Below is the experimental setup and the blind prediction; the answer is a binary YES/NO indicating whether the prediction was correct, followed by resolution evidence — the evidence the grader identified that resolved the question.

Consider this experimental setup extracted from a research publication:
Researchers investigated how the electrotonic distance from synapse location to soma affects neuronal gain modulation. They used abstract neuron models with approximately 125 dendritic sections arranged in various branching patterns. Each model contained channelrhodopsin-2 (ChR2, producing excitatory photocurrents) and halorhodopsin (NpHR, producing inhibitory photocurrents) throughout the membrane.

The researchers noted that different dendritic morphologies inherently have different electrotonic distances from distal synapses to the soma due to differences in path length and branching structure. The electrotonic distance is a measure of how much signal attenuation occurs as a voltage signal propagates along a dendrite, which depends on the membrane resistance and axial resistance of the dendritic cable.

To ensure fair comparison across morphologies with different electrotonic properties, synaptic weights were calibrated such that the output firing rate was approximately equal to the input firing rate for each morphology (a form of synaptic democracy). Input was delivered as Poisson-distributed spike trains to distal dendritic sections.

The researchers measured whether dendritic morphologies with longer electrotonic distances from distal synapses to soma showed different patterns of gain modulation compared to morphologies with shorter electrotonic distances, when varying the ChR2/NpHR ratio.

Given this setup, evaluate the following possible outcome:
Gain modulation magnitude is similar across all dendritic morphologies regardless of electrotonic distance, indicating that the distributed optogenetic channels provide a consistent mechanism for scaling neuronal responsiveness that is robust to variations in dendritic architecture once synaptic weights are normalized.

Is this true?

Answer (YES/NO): NO